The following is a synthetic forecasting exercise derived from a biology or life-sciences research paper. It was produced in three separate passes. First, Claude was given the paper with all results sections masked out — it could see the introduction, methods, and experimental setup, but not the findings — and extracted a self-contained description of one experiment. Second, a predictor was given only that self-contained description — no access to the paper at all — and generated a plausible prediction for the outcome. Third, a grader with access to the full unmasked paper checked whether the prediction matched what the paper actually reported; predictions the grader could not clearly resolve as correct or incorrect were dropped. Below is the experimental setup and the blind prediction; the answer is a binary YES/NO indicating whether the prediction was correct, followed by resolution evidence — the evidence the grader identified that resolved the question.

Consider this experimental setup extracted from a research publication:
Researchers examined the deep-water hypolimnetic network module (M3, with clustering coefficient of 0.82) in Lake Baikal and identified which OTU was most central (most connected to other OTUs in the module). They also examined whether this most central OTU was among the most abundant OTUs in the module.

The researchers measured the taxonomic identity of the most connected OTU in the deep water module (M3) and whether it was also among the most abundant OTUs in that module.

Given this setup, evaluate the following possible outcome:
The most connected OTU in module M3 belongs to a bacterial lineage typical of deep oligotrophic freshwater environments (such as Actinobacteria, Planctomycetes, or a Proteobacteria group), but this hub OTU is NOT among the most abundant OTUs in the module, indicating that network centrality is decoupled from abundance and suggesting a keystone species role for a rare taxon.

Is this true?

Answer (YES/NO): NO